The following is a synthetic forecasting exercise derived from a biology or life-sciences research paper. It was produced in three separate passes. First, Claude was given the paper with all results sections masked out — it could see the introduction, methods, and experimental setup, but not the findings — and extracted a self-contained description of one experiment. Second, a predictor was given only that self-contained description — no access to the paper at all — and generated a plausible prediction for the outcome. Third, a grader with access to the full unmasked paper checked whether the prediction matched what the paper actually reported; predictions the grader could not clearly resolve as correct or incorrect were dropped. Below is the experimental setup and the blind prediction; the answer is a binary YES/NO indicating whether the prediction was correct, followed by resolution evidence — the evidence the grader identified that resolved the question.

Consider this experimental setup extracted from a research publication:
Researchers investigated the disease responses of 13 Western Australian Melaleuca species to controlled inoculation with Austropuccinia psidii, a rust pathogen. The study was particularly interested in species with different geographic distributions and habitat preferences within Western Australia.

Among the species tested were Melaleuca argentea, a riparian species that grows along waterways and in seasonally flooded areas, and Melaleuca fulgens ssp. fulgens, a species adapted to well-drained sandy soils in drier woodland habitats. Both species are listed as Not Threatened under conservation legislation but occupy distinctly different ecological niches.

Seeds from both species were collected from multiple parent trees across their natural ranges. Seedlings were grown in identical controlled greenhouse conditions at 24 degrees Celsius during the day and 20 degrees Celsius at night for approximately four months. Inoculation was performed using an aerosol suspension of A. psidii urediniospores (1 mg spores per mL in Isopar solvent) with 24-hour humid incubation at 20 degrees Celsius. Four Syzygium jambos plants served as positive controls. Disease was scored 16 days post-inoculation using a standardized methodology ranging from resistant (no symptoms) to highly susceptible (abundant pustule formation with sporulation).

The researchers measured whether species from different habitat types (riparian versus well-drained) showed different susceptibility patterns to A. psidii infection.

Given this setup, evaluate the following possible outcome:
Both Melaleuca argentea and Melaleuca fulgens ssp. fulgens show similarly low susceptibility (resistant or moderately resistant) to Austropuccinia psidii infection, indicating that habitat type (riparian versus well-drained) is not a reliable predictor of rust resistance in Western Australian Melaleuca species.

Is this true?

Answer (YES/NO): NO